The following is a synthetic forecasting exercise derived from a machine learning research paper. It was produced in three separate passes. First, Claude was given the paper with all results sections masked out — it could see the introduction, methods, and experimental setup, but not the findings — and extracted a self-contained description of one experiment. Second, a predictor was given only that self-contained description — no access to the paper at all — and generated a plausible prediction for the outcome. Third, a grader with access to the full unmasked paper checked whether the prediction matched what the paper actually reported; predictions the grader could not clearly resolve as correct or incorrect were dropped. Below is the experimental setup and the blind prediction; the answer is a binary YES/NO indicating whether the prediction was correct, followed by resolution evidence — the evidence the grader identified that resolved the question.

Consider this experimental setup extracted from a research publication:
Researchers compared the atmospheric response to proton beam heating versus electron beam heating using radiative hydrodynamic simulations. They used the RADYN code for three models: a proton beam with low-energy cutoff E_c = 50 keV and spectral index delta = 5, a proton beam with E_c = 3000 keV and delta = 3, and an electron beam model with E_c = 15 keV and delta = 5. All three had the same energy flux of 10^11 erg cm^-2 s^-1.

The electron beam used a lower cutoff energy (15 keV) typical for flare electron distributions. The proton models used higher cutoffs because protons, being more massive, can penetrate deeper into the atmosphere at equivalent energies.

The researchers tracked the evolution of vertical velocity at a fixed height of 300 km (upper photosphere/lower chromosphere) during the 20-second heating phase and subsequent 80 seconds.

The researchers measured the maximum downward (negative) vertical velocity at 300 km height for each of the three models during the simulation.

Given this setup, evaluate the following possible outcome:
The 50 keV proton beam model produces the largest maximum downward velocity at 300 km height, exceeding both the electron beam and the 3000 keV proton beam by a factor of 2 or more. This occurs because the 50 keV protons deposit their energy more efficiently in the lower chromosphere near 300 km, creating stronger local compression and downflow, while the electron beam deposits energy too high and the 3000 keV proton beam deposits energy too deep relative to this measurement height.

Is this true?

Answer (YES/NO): YES